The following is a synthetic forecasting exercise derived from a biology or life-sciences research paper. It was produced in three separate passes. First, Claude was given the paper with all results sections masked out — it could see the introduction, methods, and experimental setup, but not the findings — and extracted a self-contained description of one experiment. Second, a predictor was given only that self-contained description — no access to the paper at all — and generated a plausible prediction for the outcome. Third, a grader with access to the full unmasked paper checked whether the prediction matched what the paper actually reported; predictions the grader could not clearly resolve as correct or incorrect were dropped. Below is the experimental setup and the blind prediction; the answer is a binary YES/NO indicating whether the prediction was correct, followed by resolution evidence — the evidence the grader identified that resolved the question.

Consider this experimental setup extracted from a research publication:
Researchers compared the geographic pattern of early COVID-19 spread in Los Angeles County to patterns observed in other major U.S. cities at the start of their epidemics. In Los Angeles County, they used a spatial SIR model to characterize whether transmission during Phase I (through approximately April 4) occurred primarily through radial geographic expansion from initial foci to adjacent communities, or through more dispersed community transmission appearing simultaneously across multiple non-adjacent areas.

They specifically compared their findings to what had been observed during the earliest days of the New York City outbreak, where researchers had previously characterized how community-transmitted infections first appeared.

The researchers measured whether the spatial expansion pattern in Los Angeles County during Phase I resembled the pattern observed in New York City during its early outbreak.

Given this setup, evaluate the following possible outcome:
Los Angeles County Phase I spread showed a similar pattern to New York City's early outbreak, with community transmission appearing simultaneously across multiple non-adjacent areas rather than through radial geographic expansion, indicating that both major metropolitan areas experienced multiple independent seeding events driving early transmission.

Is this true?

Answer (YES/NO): NO